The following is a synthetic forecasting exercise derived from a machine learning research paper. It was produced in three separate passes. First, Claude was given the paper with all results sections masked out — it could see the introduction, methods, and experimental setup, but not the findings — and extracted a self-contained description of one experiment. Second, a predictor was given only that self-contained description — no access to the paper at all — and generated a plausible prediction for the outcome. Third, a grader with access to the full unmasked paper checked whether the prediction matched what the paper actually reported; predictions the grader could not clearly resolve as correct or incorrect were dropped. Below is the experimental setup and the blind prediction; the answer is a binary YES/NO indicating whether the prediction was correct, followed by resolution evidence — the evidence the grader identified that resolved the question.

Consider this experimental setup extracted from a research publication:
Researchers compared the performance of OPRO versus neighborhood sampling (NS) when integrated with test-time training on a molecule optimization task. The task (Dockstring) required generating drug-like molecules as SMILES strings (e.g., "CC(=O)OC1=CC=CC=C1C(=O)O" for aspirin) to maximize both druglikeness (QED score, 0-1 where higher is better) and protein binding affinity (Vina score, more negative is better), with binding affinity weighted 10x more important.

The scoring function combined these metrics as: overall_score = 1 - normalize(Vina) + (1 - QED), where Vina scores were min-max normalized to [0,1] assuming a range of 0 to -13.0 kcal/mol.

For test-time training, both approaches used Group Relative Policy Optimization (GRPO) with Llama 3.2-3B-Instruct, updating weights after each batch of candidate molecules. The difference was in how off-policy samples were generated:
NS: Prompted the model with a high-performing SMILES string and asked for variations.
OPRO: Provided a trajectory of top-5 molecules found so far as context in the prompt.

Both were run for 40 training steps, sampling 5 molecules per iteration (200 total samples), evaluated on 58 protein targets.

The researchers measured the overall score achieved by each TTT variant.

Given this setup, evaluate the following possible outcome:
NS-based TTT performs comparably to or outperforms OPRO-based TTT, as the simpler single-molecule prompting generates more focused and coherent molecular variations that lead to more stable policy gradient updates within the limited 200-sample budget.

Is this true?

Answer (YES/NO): YES